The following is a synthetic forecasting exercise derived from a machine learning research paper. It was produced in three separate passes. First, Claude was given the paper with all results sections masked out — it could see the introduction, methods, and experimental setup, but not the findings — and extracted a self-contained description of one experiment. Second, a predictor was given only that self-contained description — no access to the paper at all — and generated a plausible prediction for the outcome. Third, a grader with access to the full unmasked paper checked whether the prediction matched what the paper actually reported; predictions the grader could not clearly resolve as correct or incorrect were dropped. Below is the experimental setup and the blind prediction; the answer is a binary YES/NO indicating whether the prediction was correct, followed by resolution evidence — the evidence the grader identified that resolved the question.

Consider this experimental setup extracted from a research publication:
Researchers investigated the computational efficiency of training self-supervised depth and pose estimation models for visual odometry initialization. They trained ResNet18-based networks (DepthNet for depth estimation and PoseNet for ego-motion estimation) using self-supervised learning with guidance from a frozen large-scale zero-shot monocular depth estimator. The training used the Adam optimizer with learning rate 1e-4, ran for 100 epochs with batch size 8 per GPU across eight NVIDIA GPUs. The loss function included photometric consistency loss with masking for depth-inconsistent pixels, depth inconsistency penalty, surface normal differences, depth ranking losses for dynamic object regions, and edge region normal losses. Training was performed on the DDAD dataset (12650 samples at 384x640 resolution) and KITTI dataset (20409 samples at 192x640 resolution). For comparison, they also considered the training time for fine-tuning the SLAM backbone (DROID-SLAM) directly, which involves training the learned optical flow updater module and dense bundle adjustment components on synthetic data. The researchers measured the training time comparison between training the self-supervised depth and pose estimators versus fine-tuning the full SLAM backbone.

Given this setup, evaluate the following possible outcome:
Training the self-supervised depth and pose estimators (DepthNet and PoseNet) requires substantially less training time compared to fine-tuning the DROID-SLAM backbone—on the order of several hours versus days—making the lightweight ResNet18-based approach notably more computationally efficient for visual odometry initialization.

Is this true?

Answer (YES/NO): YES